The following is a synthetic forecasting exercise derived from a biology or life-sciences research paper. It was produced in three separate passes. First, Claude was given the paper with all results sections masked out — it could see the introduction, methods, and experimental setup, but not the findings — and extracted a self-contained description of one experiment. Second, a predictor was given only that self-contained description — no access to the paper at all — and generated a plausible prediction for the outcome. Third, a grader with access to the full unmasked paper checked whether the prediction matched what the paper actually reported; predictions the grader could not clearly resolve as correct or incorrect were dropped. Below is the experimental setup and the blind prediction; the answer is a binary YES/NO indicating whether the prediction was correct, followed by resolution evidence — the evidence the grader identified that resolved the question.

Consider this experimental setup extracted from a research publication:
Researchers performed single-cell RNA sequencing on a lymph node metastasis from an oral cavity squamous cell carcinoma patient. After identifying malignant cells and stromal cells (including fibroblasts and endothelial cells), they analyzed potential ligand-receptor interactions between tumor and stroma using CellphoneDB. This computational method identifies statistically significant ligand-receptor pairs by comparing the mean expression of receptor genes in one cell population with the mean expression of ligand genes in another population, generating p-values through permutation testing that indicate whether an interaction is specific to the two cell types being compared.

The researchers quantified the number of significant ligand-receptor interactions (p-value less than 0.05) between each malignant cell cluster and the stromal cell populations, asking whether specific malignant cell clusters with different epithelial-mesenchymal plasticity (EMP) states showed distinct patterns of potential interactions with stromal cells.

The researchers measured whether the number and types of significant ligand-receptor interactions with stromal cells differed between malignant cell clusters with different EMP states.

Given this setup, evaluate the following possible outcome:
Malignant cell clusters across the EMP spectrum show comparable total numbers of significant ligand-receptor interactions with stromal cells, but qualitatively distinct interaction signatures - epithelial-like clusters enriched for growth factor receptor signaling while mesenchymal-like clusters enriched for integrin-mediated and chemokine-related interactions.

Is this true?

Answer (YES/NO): NO